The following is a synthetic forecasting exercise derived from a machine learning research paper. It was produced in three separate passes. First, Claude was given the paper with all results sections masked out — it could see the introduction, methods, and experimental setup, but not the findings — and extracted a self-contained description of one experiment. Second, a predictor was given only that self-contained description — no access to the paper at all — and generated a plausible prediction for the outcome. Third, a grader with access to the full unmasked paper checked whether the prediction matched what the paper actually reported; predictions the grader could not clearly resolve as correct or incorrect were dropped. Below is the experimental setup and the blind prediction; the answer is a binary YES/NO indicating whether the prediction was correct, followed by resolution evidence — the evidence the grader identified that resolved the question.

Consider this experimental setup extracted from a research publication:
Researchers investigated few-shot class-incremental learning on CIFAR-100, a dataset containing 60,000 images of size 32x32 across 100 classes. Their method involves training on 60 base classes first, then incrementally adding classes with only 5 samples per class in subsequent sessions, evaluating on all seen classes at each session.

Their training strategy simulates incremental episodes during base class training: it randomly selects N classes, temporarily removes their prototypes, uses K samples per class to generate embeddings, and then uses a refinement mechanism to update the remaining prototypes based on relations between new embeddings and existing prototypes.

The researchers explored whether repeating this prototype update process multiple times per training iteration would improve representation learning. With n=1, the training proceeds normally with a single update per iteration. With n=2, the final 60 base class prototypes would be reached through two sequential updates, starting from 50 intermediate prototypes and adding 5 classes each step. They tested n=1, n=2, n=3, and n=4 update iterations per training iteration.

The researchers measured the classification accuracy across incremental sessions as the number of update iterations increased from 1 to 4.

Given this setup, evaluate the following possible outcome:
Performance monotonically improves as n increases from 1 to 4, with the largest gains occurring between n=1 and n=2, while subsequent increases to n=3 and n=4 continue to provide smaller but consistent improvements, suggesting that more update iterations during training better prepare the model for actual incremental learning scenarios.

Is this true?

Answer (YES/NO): NO